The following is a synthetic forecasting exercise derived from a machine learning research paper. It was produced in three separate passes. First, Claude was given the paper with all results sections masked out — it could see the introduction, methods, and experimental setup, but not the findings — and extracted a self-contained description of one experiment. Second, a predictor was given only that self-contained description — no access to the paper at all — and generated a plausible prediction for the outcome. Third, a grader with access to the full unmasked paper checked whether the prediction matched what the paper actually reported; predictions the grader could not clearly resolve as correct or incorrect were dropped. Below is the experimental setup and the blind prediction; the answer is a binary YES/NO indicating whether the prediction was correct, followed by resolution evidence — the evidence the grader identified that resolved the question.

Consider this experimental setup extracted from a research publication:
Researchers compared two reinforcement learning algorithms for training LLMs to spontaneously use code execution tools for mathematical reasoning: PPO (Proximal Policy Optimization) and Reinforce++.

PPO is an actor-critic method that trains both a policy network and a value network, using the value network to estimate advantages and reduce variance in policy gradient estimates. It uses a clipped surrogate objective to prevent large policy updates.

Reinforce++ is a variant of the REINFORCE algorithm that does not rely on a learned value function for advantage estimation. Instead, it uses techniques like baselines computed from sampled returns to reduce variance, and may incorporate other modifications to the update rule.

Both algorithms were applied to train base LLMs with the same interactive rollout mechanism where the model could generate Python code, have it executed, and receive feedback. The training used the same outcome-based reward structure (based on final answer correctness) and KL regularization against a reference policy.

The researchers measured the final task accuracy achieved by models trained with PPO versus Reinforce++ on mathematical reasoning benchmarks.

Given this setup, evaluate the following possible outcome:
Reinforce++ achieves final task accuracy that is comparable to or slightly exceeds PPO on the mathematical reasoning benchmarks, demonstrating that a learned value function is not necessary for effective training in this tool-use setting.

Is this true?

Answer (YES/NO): YES